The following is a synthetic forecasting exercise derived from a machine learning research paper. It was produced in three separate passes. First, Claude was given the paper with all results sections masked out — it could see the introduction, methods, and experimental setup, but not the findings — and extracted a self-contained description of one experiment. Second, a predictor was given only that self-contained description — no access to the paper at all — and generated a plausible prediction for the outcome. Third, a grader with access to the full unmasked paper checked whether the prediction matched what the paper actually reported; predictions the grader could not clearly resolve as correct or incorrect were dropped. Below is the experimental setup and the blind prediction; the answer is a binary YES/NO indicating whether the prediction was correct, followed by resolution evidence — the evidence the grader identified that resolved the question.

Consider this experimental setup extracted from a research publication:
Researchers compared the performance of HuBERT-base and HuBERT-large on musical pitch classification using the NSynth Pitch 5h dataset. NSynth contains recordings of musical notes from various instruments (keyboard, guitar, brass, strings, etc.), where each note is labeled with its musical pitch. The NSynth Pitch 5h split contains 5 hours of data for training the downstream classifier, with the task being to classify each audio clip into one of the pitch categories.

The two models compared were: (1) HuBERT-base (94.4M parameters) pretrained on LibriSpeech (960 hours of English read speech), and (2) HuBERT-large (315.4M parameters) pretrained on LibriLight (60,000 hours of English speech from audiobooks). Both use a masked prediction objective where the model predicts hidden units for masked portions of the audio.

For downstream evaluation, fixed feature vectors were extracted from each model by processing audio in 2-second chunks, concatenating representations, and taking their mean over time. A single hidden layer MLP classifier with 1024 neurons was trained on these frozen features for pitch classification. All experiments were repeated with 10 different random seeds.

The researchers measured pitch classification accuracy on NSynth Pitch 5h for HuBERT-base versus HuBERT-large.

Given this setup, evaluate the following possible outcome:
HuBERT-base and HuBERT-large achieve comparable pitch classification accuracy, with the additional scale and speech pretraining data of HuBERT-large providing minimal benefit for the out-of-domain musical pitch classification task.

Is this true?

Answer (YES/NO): YES